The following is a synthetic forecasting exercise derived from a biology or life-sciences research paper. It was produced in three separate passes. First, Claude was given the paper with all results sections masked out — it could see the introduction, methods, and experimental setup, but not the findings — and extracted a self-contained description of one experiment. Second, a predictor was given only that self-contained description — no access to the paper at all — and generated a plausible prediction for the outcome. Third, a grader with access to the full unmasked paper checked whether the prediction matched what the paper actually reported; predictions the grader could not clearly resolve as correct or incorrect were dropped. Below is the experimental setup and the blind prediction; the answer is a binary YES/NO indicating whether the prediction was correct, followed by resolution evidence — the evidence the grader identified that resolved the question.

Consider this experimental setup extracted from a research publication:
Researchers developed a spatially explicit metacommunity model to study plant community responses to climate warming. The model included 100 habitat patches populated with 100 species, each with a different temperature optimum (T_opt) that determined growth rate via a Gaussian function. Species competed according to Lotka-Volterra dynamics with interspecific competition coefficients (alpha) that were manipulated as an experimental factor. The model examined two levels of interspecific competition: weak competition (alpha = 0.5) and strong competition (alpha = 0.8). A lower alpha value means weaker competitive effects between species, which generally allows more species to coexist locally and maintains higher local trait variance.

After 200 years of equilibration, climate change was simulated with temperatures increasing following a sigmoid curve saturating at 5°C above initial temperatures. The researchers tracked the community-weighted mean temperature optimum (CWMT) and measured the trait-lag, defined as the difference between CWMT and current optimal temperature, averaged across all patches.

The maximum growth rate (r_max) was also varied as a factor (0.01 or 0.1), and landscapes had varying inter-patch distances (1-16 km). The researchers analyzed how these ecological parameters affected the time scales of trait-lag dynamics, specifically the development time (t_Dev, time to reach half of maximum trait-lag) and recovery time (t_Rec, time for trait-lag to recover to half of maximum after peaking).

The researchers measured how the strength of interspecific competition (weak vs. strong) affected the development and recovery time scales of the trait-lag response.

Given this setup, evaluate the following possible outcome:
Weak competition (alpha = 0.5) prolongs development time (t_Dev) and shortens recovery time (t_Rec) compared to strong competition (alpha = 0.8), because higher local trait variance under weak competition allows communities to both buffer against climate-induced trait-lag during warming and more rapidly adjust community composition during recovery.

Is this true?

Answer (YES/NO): NO